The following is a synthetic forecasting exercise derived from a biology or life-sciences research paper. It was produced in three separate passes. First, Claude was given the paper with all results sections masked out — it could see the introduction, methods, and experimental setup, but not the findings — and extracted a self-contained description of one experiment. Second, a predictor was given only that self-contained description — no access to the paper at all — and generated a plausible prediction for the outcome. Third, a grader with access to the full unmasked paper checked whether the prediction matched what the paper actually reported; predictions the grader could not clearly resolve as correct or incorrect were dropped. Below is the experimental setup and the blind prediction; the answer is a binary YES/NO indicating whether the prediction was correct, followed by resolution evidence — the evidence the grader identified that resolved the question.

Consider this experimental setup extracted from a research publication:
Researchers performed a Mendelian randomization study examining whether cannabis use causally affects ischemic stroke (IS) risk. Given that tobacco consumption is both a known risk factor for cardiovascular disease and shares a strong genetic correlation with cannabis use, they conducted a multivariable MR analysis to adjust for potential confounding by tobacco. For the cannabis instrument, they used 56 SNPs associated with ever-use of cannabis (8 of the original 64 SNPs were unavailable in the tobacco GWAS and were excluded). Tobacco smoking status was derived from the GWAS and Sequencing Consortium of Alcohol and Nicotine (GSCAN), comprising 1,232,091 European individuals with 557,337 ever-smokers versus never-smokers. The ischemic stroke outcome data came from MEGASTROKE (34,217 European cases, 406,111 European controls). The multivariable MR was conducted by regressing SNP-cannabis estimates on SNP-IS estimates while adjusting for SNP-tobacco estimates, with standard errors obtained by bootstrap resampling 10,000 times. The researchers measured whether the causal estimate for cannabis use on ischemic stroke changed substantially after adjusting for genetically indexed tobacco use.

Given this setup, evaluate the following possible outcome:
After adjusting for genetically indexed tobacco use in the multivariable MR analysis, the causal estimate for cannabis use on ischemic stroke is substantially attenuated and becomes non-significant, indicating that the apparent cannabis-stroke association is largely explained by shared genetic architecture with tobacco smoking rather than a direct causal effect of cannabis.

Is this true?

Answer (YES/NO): NO